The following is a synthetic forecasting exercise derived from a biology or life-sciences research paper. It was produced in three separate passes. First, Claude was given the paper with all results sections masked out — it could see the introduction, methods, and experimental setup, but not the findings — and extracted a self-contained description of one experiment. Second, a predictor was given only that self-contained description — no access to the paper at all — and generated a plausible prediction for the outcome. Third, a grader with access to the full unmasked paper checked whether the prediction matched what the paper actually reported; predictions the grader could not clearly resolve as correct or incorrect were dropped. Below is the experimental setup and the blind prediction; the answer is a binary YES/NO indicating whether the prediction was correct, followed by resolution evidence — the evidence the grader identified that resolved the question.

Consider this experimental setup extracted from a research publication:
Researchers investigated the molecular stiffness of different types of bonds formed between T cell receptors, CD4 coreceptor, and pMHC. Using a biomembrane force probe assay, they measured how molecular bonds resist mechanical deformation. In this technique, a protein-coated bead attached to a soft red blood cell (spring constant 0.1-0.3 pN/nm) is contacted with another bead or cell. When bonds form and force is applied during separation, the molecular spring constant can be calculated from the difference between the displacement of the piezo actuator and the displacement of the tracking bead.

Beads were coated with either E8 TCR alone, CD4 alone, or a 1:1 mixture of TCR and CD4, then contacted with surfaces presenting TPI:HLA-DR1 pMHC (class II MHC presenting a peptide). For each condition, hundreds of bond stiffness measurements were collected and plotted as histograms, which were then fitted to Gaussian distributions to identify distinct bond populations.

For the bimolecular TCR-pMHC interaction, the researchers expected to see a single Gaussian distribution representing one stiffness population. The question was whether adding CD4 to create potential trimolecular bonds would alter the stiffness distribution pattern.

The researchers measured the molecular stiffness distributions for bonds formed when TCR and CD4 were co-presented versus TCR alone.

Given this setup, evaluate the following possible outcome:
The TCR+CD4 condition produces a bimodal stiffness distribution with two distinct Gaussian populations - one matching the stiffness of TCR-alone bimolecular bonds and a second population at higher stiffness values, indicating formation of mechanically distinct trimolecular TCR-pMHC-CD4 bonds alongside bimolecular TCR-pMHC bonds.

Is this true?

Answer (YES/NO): YES